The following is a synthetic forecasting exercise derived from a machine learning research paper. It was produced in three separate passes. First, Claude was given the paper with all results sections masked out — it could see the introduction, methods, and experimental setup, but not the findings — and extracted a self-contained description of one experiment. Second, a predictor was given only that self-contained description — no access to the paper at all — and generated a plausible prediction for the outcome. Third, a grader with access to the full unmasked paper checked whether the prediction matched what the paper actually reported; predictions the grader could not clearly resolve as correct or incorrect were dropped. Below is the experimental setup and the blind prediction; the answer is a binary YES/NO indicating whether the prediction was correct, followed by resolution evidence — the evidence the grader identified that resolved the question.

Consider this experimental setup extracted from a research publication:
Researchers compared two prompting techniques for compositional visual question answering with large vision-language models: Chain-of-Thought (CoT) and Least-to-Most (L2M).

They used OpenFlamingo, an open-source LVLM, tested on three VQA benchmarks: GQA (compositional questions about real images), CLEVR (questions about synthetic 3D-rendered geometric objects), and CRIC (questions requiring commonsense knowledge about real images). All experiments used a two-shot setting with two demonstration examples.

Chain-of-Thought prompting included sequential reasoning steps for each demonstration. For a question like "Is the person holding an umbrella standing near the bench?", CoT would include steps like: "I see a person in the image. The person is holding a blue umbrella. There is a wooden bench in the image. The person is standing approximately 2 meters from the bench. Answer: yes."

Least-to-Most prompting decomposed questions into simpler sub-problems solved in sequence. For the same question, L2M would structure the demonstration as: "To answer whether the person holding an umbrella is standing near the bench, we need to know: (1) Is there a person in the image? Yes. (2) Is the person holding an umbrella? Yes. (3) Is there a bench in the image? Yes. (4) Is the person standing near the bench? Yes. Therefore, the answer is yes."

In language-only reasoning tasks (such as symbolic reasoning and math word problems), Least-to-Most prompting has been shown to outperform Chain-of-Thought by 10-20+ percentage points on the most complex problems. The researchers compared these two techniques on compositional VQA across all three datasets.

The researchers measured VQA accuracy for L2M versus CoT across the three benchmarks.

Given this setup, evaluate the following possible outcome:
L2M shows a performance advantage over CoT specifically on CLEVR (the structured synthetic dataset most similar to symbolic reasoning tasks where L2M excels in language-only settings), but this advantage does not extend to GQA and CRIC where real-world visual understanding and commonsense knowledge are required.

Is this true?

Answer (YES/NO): NO